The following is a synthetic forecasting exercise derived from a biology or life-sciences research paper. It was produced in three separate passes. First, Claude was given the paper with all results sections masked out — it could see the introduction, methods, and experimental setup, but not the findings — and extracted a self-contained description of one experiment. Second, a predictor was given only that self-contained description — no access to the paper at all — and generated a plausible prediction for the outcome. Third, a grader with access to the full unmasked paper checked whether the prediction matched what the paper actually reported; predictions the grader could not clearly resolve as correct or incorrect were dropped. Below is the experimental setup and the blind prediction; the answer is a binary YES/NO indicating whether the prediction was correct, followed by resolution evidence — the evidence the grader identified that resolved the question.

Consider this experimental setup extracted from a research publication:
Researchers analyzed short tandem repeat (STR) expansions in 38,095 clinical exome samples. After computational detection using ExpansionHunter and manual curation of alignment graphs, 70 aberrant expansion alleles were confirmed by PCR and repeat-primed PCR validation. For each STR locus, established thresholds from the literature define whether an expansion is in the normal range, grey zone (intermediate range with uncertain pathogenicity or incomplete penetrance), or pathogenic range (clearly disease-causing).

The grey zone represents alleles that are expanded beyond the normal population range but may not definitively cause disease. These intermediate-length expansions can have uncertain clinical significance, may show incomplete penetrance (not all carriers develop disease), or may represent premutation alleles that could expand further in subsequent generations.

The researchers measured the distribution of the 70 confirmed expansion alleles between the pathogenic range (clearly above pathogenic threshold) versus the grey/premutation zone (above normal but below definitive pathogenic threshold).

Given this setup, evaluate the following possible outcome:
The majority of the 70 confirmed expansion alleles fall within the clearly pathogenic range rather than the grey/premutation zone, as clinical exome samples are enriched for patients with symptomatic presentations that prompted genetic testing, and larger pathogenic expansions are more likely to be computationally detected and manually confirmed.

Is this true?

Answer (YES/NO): YES